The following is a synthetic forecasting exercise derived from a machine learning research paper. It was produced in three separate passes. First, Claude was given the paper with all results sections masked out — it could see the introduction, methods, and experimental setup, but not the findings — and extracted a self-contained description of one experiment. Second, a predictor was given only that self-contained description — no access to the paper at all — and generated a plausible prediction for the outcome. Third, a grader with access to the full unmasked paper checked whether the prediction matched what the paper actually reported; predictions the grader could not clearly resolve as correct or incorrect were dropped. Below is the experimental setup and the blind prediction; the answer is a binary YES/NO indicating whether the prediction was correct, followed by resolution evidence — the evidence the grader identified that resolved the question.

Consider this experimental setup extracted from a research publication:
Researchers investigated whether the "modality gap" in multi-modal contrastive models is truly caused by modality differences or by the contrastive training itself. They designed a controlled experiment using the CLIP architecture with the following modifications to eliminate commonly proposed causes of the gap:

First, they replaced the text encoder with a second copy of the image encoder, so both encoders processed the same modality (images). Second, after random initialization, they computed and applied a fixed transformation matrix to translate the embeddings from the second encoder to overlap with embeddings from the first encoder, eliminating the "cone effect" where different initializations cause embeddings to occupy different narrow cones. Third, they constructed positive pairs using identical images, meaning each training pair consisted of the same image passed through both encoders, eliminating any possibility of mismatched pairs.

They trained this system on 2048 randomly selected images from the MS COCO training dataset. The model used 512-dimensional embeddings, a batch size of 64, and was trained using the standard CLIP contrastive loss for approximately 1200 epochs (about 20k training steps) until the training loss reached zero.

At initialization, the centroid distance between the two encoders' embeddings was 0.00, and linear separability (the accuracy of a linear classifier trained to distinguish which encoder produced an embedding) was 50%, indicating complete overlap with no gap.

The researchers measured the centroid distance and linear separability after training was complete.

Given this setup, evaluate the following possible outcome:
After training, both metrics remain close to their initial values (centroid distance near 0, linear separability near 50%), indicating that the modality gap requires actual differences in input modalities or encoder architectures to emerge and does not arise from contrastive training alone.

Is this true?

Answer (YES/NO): NO